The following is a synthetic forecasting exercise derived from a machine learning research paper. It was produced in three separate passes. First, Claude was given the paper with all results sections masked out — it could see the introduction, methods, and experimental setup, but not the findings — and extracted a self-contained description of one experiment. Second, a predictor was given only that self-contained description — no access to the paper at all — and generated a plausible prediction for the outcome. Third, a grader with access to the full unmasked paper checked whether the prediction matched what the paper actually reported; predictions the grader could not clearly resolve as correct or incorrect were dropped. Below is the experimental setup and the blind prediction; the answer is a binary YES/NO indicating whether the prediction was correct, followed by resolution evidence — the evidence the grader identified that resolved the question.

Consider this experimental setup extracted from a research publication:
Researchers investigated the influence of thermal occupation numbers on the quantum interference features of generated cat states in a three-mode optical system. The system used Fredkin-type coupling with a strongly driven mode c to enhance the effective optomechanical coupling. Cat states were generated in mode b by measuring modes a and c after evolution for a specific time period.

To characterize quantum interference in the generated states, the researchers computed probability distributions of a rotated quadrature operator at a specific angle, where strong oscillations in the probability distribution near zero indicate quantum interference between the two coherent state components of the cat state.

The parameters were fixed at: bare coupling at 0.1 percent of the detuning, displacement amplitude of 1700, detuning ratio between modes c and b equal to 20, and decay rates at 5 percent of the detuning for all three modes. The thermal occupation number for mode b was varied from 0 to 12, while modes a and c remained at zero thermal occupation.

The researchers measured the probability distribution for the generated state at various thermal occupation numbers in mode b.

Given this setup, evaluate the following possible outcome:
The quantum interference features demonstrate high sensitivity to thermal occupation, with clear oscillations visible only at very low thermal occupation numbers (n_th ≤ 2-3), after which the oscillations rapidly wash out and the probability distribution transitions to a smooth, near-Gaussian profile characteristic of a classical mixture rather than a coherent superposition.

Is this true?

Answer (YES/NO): NO